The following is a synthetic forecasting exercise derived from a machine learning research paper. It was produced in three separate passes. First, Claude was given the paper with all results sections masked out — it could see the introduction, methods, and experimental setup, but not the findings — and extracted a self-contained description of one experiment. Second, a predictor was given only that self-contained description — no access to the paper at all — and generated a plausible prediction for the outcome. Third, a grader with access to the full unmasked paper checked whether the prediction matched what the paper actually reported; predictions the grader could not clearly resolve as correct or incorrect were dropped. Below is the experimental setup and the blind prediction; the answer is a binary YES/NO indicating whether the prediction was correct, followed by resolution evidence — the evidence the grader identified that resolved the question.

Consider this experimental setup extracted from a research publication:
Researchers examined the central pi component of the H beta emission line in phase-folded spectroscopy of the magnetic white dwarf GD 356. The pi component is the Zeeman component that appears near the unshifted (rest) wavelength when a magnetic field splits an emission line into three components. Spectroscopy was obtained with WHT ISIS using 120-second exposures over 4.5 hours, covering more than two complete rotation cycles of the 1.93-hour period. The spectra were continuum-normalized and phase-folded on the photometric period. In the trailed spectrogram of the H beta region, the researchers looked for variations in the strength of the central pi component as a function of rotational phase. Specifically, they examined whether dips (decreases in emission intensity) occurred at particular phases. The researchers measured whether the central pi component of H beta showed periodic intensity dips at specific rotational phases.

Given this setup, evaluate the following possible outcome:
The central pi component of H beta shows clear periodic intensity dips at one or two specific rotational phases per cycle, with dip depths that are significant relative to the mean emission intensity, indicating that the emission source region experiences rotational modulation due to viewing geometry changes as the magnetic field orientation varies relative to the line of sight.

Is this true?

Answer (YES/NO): YES